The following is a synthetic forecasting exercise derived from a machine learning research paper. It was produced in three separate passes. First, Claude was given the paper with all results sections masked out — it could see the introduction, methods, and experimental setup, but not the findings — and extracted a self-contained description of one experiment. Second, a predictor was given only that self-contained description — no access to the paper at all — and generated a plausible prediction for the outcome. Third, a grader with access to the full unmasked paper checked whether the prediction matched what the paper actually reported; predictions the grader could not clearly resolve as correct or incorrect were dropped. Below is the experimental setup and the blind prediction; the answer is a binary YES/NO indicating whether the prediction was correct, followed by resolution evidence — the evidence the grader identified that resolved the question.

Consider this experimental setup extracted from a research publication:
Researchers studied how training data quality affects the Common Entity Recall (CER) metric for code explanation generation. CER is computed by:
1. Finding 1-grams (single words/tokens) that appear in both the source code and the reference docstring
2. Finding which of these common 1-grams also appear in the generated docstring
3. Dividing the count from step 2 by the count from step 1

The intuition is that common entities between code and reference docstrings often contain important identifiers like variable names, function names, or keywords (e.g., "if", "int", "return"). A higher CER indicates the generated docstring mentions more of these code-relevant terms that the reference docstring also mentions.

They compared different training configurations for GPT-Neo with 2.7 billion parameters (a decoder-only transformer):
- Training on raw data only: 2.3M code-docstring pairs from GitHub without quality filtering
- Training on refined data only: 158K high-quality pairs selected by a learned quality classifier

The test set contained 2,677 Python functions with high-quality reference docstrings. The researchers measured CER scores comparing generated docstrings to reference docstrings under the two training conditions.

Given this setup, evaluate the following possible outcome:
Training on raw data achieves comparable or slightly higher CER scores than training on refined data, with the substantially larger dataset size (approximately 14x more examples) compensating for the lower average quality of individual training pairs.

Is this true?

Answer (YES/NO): NO